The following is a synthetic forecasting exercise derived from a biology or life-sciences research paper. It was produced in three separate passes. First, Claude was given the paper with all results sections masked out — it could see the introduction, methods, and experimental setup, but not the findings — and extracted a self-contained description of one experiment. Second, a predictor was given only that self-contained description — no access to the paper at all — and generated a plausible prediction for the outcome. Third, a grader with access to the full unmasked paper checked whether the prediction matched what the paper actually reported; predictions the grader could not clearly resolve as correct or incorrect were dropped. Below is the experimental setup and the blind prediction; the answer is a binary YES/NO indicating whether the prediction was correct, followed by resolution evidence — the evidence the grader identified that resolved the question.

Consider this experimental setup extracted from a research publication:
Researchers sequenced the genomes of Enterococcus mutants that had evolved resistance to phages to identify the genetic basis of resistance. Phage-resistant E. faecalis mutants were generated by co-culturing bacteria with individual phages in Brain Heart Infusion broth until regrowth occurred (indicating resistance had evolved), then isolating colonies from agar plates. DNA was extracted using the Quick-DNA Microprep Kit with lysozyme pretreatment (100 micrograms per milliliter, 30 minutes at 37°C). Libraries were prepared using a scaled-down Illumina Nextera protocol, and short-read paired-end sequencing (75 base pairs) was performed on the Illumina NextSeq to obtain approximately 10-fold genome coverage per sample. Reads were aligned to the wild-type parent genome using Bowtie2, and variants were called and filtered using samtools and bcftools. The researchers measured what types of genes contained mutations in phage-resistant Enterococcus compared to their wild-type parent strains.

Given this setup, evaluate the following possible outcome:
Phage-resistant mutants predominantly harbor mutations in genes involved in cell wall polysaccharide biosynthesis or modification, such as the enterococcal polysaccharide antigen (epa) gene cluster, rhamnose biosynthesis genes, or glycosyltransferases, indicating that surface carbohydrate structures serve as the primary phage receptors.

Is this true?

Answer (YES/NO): YES